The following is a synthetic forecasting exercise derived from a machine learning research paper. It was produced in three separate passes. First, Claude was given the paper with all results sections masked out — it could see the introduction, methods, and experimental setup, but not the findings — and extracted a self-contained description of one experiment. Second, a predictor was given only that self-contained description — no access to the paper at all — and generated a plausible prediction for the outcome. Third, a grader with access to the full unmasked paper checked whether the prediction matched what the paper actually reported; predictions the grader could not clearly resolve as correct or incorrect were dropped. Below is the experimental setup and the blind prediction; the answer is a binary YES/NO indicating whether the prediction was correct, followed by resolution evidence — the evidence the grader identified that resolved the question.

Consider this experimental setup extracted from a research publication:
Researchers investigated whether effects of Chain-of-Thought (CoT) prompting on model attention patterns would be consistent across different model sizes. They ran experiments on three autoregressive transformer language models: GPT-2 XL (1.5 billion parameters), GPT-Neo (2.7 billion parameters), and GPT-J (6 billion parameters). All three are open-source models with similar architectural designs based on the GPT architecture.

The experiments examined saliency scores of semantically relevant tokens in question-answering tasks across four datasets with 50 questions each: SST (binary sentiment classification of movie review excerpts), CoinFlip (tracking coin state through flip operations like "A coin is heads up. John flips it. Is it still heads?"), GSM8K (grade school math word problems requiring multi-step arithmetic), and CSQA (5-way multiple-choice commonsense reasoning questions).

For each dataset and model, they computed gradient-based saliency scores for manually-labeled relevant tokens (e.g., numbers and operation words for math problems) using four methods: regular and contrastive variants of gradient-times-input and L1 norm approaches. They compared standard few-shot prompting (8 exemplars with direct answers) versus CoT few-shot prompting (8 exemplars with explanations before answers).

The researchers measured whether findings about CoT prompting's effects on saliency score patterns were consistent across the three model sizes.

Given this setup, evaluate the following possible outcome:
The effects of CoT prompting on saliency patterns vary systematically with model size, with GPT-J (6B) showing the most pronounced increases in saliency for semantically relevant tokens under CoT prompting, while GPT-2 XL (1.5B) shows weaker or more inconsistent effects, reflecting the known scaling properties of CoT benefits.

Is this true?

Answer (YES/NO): NO